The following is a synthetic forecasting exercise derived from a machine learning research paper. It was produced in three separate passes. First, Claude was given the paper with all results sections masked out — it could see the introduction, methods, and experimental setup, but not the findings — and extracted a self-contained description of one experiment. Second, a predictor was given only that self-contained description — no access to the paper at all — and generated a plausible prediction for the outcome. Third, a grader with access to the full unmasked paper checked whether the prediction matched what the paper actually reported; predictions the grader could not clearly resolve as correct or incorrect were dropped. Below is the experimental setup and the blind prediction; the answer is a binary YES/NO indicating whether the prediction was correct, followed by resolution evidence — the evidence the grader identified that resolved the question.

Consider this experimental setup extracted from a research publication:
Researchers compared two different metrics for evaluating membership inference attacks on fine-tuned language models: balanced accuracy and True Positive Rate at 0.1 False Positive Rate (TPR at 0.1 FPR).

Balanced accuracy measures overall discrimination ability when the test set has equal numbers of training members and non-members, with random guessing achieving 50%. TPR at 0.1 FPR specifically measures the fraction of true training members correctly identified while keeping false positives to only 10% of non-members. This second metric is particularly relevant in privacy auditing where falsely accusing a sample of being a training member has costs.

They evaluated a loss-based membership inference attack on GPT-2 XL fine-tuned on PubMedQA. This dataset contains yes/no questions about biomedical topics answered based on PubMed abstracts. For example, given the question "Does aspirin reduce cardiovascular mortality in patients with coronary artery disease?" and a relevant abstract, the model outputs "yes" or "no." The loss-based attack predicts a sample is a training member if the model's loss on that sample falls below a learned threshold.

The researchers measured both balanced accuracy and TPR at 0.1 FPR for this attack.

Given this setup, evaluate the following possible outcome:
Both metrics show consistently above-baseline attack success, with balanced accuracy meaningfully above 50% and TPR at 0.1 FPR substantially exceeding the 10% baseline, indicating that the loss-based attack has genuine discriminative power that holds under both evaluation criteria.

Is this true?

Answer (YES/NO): YES